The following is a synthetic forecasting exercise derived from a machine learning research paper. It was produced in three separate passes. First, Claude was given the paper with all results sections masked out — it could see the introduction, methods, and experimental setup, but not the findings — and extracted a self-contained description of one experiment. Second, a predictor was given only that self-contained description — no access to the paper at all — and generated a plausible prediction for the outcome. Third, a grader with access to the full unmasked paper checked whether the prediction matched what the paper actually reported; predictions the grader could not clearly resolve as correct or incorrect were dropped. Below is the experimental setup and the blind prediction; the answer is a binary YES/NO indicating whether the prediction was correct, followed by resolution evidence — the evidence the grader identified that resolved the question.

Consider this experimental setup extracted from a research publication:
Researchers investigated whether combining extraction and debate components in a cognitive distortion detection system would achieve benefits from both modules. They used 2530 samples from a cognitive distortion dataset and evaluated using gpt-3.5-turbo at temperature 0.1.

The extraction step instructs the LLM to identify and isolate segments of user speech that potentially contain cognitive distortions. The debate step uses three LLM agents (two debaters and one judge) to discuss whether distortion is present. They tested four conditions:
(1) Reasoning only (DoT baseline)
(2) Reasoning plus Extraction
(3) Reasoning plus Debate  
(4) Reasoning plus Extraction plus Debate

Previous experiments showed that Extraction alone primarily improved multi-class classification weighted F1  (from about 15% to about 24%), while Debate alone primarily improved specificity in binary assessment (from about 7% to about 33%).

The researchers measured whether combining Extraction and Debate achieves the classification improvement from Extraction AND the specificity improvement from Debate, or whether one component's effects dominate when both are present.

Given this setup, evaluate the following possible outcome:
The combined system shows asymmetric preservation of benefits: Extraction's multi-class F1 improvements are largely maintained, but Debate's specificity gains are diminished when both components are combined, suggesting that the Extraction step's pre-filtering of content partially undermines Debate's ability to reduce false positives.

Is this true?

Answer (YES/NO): YES